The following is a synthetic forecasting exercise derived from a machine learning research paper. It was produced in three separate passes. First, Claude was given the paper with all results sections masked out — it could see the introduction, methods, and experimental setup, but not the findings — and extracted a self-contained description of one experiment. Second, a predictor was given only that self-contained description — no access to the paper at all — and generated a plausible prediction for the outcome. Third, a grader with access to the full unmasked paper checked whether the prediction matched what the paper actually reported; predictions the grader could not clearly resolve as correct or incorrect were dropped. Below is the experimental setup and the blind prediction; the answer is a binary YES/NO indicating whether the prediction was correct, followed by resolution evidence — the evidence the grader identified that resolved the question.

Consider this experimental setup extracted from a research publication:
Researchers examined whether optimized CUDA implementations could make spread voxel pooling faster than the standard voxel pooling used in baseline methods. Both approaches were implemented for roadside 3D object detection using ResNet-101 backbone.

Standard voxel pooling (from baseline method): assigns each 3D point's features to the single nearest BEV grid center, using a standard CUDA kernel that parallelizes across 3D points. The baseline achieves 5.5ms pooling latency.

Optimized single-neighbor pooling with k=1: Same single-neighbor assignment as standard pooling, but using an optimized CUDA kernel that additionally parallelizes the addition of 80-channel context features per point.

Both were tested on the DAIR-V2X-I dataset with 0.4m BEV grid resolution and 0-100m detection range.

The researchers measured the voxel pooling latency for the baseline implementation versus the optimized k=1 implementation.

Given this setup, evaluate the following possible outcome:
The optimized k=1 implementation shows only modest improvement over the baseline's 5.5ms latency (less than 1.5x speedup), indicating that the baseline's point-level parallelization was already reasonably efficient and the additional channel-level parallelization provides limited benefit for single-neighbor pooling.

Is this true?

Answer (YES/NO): NO